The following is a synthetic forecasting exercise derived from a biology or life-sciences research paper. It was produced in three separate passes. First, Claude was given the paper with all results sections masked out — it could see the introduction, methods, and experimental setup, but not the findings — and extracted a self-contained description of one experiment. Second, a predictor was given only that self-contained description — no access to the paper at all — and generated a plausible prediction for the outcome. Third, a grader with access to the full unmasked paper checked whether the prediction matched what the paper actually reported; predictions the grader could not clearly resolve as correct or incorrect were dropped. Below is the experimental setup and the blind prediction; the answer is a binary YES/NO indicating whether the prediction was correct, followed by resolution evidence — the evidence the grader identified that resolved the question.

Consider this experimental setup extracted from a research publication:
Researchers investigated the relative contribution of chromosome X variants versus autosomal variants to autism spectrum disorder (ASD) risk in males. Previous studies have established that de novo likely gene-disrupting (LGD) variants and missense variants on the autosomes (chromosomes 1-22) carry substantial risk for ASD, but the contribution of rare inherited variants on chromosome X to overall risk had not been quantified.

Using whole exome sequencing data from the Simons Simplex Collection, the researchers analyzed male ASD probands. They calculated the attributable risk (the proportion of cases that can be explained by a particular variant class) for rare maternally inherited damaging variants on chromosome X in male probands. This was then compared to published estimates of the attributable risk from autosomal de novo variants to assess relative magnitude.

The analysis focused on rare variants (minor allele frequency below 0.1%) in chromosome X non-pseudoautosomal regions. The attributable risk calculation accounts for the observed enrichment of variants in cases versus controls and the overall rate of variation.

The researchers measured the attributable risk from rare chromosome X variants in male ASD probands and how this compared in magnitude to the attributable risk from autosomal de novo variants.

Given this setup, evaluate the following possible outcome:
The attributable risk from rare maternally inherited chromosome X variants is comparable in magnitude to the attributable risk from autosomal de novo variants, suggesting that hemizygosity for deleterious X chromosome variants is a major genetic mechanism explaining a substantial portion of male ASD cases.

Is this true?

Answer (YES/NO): NO